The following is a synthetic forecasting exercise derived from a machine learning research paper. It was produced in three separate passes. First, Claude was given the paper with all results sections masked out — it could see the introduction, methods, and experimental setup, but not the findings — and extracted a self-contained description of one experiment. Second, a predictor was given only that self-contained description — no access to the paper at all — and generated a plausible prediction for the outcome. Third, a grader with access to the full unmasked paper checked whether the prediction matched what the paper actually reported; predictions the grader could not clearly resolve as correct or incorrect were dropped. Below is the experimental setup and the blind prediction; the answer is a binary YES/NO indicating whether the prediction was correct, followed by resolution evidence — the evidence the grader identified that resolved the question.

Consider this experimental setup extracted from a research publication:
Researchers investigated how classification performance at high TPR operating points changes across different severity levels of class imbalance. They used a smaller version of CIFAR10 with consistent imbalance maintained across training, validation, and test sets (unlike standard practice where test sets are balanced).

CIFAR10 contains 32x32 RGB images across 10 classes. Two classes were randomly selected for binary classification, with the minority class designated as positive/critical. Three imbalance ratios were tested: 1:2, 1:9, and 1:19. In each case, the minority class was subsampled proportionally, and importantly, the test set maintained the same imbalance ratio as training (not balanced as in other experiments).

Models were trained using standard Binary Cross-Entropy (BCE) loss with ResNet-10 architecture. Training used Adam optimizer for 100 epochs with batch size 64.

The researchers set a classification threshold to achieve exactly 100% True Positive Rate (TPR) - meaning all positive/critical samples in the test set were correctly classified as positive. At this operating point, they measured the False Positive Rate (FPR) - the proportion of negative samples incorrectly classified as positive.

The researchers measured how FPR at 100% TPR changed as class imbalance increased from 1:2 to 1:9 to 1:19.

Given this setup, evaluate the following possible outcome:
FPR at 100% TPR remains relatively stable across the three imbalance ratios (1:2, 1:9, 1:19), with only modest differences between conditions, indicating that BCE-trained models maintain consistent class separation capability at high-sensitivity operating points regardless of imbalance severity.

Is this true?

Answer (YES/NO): NO